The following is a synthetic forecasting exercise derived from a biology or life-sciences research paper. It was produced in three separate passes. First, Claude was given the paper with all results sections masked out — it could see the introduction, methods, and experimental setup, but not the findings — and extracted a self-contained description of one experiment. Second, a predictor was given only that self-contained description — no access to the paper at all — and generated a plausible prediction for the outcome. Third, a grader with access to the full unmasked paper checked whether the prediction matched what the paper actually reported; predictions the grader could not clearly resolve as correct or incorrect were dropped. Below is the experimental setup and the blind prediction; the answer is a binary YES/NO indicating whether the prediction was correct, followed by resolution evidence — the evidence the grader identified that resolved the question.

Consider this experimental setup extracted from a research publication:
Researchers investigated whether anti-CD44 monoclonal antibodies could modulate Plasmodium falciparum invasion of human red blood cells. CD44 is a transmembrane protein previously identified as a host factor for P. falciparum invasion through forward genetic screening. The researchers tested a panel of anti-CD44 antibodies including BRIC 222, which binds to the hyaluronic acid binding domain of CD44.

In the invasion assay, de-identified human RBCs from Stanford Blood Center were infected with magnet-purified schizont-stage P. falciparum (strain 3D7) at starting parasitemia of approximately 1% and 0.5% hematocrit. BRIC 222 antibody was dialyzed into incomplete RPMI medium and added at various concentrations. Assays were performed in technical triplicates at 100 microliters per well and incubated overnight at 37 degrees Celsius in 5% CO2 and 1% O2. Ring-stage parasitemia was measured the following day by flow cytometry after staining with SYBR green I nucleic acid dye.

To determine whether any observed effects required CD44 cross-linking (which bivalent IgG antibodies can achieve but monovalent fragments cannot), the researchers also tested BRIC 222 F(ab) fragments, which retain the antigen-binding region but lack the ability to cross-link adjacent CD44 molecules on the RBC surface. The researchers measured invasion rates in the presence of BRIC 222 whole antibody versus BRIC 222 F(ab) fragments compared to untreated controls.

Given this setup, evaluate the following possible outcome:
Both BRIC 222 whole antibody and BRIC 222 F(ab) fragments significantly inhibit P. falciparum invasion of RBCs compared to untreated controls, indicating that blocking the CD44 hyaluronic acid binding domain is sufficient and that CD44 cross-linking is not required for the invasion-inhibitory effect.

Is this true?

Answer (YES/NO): NO